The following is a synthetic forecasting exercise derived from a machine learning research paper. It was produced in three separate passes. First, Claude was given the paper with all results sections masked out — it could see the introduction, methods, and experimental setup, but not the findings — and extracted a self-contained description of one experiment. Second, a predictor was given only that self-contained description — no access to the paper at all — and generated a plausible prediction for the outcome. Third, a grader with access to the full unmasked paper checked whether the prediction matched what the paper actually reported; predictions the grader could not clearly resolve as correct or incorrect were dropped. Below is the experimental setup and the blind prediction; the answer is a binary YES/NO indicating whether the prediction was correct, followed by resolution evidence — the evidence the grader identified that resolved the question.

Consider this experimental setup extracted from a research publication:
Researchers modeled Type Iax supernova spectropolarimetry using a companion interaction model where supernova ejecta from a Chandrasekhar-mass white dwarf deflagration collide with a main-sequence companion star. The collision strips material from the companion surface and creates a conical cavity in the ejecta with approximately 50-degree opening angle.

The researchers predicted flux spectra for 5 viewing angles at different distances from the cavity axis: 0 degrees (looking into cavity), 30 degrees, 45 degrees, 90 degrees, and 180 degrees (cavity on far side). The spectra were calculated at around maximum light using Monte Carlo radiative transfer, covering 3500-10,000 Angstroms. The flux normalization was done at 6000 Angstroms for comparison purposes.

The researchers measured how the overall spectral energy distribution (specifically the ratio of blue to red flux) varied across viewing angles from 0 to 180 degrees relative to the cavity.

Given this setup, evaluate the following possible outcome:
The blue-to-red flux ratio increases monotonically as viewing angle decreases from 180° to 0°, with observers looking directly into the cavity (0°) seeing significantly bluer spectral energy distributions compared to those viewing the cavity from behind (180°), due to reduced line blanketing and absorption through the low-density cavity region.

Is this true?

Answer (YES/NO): NO